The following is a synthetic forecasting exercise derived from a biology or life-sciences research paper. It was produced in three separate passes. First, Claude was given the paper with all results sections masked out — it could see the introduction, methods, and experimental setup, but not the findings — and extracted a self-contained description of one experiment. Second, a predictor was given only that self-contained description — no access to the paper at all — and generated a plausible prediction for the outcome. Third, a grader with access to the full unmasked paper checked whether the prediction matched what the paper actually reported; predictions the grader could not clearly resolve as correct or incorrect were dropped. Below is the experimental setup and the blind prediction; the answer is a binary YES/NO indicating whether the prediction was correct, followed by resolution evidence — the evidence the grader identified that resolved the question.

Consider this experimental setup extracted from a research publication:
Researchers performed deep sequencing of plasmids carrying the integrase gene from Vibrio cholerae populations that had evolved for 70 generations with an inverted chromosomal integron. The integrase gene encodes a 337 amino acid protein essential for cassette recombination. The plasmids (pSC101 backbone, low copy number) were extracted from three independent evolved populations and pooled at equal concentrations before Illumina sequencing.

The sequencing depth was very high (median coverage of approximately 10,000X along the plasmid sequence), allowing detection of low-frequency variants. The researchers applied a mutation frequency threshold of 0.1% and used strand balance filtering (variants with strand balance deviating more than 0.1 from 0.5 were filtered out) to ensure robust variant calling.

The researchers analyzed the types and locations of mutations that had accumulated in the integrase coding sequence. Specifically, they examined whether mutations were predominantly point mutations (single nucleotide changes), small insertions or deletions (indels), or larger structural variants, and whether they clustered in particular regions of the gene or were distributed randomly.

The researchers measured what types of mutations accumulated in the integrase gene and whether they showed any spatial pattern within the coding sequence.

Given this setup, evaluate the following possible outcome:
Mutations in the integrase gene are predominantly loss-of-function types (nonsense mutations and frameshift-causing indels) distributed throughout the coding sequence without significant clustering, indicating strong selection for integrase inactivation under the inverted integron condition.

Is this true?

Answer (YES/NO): NO